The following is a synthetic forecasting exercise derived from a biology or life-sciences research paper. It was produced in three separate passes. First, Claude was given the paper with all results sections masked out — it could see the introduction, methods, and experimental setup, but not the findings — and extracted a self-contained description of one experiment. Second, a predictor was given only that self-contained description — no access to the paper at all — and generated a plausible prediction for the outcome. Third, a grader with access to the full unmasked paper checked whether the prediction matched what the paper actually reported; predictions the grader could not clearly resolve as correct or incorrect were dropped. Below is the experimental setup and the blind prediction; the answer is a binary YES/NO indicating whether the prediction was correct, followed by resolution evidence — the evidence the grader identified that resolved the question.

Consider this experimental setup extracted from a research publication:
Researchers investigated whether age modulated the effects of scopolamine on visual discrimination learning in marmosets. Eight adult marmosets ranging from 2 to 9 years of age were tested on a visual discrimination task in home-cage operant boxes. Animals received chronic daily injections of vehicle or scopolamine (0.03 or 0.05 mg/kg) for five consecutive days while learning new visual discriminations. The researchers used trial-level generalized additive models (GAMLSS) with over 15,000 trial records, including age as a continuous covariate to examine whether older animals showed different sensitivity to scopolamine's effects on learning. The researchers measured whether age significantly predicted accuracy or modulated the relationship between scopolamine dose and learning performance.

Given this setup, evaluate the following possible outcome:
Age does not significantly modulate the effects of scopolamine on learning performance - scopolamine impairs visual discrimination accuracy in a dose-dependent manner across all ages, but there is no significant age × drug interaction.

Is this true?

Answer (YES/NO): NO